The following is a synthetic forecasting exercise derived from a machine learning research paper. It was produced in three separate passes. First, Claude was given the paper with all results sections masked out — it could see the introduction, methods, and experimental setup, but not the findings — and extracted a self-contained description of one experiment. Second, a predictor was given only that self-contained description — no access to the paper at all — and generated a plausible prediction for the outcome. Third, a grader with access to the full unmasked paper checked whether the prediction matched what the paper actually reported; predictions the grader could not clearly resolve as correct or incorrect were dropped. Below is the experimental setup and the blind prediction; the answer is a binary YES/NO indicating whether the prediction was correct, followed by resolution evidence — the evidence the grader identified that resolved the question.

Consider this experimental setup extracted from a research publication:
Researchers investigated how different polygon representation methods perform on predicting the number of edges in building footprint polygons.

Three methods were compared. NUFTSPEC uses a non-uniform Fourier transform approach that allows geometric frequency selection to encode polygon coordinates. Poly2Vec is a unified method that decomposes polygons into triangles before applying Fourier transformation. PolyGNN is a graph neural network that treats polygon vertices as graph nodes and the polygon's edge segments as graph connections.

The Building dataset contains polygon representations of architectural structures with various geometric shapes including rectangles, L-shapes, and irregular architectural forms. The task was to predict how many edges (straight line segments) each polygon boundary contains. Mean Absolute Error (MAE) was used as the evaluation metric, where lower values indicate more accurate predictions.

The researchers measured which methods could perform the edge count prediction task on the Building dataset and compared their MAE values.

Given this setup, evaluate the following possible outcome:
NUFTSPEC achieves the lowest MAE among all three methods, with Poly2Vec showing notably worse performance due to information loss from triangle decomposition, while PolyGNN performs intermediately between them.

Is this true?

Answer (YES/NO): NO